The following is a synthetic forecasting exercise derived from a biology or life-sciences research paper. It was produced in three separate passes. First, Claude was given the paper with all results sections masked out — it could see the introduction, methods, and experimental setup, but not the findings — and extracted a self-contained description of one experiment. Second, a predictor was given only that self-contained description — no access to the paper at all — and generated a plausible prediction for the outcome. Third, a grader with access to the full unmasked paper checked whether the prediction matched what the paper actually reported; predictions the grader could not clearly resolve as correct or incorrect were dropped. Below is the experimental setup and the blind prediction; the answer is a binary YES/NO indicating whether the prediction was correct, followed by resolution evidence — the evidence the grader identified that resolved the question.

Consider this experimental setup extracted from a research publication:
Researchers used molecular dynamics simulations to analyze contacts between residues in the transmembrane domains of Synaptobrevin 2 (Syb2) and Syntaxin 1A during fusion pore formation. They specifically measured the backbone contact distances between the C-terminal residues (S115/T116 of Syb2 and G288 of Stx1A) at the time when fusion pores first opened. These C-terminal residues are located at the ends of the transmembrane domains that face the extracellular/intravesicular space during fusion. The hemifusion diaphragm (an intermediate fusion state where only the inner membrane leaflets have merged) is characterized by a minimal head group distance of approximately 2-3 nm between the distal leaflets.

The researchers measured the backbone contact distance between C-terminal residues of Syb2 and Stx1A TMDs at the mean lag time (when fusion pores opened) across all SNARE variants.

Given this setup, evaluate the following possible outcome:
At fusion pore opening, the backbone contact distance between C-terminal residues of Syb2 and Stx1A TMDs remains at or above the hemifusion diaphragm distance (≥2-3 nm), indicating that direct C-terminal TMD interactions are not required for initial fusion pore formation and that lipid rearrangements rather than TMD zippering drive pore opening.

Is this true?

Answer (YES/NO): YES